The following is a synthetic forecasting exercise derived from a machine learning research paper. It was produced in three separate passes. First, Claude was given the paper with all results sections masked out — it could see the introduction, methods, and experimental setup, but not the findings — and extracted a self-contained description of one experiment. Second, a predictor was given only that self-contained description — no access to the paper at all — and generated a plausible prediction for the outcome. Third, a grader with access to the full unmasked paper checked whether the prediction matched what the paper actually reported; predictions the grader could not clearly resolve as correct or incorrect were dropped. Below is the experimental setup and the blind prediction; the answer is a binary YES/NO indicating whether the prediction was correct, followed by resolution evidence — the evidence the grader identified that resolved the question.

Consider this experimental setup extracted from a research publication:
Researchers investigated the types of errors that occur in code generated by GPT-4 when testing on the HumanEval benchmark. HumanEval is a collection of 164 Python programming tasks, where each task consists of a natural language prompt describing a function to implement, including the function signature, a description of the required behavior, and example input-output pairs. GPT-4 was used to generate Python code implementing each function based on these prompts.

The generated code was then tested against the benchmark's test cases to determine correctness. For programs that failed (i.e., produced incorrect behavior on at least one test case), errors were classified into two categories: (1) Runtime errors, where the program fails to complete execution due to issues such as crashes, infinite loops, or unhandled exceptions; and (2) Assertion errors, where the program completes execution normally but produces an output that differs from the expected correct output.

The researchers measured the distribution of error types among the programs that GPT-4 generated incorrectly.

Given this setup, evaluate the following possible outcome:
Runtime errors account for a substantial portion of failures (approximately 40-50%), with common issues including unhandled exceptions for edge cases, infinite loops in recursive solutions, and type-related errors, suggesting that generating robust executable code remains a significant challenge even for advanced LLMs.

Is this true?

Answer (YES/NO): NO